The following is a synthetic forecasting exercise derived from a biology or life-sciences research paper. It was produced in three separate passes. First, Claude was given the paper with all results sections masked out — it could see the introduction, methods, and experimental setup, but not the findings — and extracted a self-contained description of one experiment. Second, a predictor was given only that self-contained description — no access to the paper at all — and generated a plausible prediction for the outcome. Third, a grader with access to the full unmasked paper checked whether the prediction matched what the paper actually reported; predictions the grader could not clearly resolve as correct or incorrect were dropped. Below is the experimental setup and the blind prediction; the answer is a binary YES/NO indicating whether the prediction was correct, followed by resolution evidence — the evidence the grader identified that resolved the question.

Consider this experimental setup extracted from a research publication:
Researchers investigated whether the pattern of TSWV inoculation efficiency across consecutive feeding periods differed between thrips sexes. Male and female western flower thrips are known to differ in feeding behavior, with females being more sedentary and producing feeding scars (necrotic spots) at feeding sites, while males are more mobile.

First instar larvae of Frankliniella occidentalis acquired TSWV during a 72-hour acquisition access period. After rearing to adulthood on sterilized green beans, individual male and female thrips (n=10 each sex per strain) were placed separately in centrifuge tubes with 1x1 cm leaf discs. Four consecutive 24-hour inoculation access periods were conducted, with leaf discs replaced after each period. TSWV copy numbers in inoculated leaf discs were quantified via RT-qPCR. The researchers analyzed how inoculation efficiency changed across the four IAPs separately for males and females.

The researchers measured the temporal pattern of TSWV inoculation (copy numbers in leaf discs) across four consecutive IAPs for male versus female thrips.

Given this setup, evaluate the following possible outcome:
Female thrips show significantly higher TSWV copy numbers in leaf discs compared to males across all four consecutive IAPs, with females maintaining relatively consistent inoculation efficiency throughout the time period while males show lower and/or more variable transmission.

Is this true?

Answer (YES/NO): NO